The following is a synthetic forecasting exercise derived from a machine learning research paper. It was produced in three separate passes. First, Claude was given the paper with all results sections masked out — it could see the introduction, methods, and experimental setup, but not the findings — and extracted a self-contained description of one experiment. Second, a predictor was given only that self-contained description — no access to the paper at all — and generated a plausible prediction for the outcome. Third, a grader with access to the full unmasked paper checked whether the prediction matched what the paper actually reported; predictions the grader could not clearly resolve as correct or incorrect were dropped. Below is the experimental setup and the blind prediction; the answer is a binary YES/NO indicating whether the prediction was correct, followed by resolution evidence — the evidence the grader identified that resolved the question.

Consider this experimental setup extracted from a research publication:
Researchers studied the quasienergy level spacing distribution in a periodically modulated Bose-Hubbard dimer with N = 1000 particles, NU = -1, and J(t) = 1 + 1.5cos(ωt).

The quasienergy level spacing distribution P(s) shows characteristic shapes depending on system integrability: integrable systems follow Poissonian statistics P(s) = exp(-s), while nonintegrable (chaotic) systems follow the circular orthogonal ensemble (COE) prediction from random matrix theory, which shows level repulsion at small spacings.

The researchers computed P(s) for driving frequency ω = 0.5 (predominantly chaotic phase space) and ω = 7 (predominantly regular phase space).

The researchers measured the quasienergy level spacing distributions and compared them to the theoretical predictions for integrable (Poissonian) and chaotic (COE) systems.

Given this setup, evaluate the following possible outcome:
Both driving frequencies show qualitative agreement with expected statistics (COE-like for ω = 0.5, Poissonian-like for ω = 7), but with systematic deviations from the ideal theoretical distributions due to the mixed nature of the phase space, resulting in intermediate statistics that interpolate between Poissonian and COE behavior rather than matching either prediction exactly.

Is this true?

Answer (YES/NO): NO